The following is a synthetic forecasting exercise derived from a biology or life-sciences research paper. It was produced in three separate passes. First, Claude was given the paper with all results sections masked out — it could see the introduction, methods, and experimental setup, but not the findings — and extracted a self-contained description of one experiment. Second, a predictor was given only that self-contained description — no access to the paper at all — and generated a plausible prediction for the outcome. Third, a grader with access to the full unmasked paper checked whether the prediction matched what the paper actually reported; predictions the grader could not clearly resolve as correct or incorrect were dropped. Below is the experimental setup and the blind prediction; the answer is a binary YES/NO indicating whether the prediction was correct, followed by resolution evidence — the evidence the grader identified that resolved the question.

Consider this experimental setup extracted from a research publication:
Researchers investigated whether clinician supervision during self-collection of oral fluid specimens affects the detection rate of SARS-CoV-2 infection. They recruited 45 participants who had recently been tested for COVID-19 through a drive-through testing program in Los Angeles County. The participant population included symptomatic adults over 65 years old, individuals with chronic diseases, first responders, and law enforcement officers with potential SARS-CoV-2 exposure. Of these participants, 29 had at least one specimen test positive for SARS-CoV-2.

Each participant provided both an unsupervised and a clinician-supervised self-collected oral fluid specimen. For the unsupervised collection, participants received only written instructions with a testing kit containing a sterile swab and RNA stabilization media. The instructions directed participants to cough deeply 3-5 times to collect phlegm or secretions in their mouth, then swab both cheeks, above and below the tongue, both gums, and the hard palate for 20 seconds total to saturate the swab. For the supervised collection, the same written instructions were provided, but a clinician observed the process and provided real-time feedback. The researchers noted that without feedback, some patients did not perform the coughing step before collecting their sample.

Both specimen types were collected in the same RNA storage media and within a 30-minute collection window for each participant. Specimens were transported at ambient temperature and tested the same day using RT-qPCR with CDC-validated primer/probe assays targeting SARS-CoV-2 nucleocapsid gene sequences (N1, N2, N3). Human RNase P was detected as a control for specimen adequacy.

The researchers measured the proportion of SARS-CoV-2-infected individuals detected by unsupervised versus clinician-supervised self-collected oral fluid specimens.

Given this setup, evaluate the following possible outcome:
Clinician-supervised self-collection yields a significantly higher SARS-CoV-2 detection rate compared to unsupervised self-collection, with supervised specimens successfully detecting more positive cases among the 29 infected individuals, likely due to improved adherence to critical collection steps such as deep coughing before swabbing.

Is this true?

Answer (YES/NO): NO